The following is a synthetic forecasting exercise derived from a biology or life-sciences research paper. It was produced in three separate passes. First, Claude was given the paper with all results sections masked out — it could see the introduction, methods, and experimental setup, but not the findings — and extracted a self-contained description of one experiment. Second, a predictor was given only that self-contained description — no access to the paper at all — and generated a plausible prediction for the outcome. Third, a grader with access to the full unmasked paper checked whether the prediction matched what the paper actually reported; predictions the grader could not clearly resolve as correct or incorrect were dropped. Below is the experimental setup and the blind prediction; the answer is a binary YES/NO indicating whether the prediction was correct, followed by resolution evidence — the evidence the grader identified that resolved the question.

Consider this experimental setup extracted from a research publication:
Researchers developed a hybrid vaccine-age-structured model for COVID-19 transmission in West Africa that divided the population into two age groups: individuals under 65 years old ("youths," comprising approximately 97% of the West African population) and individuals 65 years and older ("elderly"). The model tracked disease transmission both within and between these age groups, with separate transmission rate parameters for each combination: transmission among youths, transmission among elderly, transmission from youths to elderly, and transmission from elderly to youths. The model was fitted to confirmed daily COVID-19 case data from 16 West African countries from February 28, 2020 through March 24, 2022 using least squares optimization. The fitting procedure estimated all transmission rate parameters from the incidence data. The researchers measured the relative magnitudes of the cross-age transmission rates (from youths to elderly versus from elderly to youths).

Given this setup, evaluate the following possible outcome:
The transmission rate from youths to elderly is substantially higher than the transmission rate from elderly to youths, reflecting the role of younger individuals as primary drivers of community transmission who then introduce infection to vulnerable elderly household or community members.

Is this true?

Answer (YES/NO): YES